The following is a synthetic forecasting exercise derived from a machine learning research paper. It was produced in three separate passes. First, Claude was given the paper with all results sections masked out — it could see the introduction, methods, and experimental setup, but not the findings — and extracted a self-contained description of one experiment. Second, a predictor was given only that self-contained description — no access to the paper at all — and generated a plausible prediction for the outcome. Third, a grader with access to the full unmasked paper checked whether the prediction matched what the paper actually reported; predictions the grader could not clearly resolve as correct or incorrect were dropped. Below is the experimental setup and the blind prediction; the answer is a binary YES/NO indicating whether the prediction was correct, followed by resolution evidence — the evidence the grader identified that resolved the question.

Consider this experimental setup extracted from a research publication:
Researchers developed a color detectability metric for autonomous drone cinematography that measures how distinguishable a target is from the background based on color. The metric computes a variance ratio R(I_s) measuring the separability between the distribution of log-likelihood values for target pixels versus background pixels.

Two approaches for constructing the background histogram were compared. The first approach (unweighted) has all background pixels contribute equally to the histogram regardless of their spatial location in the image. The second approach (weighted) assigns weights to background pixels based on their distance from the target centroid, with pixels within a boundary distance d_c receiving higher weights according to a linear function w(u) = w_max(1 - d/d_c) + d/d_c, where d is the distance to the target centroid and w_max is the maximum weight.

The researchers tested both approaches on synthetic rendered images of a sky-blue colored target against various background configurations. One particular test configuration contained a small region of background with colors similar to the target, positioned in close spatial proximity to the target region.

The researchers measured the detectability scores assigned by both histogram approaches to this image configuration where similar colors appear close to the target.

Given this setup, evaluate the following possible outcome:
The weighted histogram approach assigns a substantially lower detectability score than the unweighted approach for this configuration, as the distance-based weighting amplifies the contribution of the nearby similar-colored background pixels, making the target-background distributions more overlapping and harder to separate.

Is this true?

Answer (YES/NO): YES